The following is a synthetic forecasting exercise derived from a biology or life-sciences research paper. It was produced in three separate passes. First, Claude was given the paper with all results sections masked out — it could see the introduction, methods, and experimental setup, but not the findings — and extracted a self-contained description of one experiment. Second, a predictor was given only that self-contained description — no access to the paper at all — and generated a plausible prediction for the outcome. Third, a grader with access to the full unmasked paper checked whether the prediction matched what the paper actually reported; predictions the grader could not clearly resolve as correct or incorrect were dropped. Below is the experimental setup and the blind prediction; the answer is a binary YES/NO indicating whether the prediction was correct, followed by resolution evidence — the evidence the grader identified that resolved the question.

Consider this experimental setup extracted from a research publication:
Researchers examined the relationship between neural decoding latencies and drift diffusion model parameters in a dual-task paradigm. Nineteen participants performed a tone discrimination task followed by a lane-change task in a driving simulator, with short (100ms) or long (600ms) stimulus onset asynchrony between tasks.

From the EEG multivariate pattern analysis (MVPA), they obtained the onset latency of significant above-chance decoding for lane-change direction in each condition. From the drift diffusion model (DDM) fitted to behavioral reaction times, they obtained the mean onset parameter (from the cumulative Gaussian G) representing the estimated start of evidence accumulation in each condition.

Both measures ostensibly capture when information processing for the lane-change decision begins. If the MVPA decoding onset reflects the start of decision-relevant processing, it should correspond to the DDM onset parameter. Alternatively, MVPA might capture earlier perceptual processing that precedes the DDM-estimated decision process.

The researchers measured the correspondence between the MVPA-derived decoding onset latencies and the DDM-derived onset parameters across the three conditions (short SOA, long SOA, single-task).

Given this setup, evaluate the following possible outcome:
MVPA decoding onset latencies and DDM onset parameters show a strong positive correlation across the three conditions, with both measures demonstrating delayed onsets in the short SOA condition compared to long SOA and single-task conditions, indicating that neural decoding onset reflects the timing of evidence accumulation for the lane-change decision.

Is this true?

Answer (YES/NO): NO